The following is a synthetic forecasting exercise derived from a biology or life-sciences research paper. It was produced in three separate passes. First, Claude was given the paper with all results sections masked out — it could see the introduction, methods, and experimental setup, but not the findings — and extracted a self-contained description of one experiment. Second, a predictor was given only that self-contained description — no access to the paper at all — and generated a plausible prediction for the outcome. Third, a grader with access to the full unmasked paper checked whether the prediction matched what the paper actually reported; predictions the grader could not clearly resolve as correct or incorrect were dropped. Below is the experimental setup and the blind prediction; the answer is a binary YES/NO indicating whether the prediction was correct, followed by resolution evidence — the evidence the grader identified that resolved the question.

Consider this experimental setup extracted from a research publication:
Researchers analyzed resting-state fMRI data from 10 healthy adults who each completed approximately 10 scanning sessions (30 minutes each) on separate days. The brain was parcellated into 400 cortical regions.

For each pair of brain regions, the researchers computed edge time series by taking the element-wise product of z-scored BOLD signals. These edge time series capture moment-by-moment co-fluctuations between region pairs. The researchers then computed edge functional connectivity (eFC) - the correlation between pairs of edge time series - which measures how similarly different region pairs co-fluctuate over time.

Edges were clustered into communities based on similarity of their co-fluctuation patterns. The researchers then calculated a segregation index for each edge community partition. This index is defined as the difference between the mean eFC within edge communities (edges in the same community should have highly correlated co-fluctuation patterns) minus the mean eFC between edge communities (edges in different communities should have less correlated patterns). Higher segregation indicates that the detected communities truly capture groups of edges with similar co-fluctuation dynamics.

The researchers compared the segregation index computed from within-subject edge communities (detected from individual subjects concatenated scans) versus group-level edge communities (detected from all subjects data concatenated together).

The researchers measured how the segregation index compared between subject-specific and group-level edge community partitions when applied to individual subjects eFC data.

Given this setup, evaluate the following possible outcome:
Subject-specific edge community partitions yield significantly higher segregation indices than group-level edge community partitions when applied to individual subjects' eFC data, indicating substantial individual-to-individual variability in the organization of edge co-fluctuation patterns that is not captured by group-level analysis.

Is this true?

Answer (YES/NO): YES